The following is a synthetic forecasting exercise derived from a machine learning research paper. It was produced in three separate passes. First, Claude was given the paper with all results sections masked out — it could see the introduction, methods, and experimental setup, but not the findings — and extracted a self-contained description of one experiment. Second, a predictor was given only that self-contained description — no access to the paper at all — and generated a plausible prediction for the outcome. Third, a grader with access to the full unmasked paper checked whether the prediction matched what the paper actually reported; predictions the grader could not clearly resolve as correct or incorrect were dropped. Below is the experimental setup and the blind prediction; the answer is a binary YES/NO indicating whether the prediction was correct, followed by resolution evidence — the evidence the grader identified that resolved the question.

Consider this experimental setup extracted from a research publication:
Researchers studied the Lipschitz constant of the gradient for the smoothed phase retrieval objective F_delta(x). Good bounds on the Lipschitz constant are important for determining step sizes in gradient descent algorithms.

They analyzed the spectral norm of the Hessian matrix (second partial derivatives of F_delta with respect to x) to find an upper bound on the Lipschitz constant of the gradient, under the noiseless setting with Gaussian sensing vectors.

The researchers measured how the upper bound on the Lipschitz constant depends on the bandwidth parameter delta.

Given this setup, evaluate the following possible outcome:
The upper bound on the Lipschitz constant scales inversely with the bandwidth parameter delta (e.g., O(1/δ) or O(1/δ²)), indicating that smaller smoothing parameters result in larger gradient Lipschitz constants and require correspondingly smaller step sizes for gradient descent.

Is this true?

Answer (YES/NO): YES